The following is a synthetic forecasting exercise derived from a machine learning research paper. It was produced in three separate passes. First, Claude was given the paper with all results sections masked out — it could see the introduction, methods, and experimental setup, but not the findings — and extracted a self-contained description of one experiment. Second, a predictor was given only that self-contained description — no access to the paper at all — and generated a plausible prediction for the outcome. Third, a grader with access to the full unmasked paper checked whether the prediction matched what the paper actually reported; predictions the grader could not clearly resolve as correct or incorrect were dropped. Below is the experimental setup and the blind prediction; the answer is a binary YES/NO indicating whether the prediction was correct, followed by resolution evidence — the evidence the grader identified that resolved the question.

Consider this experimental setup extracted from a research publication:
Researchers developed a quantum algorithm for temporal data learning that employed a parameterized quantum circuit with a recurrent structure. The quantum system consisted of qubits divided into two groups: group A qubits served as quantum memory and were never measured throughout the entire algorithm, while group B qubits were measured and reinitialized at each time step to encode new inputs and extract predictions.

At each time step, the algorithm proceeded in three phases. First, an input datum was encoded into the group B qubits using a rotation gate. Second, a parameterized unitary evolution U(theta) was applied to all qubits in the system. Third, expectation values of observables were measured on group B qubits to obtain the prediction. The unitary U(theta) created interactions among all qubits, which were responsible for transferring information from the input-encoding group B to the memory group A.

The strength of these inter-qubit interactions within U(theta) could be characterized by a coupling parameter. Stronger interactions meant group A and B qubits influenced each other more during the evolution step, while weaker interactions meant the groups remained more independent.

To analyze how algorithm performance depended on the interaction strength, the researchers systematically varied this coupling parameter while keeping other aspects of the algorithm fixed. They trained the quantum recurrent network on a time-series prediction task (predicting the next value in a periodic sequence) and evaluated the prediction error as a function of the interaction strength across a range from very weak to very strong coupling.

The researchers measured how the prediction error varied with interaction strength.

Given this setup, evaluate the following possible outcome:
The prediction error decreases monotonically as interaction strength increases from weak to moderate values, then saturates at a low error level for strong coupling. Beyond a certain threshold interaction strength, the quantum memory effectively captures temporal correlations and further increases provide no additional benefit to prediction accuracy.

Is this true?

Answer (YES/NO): NO